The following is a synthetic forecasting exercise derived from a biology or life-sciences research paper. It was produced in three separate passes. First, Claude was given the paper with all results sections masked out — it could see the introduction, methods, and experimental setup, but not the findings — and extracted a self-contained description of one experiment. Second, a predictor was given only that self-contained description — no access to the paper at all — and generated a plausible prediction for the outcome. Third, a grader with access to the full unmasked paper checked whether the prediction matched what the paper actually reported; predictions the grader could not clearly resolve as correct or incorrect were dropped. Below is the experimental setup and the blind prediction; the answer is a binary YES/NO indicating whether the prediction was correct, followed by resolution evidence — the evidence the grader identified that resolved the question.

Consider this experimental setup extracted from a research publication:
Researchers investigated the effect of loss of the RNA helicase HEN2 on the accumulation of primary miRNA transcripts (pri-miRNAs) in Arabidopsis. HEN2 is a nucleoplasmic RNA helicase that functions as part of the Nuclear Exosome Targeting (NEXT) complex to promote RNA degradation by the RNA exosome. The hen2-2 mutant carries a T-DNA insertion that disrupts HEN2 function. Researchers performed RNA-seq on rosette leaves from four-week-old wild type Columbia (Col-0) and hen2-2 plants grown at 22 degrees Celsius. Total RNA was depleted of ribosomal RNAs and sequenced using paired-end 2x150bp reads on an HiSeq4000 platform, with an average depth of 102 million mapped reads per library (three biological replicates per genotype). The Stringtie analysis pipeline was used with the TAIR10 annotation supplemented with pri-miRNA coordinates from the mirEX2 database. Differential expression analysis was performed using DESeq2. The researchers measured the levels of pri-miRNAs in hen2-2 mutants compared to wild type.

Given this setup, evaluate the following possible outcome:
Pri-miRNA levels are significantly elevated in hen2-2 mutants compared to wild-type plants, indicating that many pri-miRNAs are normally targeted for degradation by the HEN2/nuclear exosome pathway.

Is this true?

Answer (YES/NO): YES